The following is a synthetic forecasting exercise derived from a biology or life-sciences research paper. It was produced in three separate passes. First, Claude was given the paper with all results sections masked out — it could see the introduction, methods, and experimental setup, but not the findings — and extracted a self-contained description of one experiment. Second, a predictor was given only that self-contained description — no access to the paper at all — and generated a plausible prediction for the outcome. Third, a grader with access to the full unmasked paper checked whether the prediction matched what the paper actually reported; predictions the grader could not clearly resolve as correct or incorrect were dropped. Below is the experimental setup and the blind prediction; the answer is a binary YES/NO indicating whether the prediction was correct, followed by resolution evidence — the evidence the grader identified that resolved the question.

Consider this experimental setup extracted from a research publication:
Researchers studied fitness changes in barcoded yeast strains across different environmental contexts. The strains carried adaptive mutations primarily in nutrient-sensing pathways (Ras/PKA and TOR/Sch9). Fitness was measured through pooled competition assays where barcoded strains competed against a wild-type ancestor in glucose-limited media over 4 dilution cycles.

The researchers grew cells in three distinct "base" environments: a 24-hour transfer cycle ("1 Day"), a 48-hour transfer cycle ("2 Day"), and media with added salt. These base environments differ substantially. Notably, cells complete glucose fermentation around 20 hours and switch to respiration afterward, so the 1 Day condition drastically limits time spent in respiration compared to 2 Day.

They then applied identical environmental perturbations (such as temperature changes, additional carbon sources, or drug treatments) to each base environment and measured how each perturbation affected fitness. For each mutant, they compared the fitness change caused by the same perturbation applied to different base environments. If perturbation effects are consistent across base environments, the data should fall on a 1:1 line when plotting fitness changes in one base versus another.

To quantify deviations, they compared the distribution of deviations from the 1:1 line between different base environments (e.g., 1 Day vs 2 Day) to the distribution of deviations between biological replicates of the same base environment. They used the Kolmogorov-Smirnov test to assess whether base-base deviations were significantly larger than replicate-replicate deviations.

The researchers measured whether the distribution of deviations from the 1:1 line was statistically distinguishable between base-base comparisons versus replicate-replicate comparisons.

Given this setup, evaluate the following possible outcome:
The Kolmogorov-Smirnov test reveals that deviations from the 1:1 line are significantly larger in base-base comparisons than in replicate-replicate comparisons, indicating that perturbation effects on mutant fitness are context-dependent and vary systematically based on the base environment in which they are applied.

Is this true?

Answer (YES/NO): YES